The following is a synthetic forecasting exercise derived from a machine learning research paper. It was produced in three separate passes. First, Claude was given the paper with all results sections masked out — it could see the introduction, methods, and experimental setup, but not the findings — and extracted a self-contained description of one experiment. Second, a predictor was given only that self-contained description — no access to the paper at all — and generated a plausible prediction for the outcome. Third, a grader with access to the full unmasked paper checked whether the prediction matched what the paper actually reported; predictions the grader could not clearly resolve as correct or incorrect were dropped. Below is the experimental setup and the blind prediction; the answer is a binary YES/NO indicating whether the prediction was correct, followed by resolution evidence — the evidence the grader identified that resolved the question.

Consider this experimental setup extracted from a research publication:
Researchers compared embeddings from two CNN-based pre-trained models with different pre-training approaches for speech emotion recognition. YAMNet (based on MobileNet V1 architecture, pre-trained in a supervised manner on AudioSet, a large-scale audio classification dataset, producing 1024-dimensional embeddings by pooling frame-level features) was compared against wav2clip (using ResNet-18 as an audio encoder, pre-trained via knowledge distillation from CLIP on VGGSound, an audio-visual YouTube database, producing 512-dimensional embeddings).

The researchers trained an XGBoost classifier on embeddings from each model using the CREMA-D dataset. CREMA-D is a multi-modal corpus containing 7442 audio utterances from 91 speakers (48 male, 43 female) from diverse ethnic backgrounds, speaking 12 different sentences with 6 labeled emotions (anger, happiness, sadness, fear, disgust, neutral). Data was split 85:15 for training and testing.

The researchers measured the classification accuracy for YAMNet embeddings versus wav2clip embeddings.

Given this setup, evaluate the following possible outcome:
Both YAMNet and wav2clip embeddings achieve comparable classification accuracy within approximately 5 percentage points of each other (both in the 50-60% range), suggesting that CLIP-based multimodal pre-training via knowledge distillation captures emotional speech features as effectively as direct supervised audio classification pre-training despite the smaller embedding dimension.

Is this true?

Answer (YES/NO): NO